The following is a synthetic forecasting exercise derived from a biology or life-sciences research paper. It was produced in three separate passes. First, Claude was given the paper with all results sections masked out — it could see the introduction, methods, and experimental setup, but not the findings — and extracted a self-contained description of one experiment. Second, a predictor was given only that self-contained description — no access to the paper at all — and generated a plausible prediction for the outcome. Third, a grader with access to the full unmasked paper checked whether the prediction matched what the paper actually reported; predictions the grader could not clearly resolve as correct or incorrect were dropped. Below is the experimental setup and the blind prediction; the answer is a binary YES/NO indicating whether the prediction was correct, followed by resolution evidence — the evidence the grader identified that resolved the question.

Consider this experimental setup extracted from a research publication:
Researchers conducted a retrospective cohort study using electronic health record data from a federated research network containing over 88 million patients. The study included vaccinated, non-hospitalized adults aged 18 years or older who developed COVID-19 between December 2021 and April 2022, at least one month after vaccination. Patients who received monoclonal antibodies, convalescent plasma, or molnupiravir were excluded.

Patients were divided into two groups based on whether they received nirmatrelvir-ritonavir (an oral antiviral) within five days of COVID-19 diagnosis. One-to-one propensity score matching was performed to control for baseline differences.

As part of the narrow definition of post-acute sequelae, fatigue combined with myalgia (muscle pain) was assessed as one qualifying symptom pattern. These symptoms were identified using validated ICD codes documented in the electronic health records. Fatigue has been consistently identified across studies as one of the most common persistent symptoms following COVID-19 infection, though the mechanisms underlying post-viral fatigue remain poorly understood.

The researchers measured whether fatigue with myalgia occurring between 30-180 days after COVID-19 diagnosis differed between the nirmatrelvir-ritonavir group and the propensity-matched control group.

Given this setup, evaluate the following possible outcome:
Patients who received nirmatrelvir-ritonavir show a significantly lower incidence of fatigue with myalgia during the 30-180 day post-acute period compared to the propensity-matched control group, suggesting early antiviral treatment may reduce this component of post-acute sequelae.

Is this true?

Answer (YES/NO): NO